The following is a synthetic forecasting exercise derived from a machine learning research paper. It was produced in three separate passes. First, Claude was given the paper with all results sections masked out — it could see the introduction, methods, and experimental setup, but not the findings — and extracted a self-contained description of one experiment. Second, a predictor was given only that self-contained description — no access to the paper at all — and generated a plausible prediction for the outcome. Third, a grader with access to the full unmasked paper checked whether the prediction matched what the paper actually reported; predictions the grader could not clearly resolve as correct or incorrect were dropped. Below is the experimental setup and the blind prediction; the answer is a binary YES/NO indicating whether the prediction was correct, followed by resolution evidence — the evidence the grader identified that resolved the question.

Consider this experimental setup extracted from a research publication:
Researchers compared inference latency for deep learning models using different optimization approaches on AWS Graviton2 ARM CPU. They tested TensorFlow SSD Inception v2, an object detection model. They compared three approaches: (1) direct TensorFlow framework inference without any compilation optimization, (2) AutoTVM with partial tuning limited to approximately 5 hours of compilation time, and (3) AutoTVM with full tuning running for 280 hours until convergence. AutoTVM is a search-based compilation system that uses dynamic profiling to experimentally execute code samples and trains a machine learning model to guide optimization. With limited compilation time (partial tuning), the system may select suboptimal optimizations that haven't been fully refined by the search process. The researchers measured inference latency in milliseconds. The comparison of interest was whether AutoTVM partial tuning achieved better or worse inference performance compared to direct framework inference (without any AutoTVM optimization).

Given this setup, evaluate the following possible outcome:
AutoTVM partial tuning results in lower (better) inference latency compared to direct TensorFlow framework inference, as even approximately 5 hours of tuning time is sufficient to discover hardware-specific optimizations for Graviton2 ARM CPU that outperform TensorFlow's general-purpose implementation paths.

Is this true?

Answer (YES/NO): NO